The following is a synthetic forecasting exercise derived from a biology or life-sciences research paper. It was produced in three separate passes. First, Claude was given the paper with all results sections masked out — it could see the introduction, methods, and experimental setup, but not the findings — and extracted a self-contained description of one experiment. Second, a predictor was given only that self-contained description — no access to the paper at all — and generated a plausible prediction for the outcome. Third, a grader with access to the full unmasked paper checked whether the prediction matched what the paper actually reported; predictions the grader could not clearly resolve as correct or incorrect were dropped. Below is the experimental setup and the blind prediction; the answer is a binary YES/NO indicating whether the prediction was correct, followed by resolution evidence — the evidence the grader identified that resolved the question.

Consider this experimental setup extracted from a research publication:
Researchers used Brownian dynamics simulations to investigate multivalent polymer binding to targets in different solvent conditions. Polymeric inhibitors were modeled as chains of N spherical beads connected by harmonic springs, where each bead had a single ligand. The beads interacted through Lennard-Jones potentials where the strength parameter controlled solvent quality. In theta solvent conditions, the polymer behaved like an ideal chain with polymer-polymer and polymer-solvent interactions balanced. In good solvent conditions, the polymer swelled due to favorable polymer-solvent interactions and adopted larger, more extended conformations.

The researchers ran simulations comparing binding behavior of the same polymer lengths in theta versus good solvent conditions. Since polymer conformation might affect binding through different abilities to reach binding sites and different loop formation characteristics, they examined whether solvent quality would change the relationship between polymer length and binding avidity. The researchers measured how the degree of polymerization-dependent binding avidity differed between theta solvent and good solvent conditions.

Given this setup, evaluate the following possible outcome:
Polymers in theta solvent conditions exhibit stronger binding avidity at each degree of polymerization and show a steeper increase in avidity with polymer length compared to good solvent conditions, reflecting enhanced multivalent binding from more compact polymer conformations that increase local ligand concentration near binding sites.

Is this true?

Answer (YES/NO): NO